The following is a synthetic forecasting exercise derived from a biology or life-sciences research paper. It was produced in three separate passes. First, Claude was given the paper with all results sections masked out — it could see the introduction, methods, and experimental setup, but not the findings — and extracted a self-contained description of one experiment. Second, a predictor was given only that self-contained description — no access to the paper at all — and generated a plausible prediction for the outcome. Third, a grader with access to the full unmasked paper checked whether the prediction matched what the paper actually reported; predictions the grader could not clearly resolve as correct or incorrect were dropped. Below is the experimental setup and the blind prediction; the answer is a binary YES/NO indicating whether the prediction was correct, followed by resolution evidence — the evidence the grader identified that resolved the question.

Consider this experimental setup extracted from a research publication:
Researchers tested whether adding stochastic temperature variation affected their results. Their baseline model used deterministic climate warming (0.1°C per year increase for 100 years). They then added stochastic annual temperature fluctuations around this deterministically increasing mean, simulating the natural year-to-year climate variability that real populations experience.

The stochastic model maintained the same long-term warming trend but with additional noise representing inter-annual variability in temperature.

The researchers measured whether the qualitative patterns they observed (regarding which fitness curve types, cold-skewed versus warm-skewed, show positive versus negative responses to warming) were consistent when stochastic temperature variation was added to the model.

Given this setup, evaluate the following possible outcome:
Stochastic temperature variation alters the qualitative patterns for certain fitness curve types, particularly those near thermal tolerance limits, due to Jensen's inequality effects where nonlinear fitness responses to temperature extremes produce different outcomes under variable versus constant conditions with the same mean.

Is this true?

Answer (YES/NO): NO